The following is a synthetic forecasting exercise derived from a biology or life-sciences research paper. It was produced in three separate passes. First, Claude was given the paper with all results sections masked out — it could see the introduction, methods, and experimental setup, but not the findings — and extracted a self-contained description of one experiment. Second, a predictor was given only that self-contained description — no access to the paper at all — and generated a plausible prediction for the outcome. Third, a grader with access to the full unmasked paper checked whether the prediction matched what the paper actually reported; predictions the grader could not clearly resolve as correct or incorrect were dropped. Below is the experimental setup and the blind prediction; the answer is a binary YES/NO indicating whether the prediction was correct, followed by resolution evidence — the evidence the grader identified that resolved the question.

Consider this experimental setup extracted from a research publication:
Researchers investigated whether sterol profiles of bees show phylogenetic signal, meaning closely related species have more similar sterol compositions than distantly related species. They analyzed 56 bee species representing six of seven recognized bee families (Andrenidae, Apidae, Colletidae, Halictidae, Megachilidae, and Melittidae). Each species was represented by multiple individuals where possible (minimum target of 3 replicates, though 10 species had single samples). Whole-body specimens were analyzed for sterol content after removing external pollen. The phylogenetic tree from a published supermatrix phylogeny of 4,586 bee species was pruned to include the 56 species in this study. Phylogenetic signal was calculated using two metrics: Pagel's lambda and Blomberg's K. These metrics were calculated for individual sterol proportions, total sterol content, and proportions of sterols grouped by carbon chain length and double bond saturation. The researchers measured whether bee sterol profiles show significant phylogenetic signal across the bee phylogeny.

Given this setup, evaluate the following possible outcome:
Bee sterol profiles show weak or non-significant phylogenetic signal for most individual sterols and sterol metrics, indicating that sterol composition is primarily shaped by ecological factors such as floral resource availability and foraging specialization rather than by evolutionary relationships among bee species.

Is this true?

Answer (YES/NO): YES